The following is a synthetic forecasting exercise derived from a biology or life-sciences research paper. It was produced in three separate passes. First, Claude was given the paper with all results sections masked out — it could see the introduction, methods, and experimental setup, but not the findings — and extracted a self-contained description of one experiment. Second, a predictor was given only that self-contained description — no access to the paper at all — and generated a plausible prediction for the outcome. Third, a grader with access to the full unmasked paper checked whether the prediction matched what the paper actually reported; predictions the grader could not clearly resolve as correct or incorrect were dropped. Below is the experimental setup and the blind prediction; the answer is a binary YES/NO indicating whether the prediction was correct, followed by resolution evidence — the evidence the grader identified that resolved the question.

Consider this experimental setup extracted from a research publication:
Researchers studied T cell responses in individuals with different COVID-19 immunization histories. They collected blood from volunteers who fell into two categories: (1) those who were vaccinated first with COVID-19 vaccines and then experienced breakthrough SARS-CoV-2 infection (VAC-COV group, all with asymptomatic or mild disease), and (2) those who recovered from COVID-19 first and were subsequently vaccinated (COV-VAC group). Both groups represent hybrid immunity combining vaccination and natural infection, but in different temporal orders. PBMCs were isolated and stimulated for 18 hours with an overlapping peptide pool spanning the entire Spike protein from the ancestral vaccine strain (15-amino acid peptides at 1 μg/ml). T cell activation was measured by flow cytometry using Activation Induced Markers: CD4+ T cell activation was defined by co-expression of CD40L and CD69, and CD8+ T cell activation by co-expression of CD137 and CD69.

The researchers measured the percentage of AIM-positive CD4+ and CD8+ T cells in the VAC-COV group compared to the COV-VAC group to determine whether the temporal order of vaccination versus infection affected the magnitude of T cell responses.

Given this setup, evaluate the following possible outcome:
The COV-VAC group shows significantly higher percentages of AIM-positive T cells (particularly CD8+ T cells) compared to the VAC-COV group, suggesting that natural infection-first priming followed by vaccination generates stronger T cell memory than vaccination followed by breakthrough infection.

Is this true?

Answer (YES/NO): NO